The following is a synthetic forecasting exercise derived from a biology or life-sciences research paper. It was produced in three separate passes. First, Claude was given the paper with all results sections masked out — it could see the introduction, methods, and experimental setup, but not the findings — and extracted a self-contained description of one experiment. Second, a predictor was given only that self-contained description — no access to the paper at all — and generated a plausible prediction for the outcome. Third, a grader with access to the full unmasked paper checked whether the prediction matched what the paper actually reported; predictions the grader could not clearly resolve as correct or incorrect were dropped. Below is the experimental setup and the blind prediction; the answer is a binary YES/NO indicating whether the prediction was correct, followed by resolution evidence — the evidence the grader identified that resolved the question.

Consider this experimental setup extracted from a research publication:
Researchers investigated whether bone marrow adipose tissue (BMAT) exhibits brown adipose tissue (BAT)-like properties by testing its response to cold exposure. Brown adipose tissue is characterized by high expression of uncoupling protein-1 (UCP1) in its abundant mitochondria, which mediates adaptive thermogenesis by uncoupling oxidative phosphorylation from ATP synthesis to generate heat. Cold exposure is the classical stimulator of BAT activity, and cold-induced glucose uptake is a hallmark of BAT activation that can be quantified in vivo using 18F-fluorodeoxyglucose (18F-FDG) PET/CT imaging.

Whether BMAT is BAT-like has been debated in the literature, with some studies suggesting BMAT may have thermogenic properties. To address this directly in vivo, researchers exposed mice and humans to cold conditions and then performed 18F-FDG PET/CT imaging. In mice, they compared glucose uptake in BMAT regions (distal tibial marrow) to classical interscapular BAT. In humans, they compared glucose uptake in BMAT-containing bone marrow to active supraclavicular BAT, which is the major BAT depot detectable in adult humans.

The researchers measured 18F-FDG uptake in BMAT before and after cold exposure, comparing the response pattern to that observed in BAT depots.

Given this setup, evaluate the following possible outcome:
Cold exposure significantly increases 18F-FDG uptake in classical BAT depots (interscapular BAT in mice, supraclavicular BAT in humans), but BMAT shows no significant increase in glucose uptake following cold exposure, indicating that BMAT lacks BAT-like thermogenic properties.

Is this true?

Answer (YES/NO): YES